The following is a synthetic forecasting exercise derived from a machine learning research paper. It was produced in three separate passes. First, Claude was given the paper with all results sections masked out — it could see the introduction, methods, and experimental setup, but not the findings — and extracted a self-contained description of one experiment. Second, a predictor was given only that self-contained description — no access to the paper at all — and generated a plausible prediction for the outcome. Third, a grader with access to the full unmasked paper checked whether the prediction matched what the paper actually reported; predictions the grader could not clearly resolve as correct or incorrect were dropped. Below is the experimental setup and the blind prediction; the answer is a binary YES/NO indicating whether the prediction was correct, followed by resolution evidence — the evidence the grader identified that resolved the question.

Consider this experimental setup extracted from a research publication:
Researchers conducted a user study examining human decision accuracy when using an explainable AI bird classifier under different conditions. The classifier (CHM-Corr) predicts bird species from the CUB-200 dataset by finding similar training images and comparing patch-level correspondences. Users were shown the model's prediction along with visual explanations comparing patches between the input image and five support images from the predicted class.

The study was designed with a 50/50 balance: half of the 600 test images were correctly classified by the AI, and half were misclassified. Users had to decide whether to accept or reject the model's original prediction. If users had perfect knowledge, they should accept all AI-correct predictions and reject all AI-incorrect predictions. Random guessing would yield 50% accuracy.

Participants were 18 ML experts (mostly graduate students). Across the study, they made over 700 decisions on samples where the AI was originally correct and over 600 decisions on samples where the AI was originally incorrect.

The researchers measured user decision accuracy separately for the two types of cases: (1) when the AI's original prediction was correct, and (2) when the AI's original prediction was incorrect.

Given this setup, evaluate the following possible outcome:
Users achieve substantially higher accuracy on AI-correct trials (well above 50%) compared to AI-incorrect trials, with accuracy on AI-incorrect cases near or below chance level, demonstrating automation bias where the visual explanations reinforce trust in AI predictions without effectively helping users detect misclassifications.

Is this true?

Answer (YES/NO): NO